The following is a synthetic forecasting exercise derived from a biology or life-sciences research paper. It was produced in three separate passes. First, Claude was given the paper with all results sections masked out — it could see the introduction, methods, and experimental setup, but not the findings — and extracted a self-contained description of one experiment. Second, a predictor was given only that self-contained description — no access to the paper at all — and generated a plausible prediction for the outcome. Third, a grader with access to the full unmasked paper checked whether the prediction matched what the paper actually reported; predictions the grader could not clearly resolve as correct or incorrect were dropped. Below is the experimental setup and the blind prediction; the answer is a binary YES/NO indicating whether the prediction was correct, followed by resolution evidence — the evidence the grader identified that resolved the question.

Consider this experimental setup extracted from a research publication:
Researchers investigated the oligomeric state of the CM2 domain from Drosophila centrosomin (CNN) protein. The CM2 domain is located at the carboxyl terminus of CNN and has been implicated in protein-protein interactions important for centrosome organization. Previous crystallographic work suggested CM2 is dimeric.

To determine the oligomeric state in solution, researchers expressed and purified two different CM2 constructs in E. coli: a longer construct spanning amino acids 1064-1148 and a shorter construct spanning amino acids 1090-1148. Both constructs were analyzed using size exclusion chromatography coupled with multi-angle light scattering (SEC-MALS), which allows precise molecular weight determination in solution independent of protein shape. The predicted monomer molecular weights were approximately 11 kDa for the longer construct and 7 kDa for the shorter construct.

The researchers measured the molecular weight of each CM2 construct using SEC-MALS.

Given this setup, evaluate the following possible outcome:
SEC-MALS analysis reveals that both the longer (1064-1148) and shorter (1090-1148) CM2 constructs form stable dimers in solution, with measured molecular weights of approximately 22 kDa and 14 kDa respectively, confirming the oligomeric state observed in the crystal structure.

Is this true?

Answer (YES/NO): NO